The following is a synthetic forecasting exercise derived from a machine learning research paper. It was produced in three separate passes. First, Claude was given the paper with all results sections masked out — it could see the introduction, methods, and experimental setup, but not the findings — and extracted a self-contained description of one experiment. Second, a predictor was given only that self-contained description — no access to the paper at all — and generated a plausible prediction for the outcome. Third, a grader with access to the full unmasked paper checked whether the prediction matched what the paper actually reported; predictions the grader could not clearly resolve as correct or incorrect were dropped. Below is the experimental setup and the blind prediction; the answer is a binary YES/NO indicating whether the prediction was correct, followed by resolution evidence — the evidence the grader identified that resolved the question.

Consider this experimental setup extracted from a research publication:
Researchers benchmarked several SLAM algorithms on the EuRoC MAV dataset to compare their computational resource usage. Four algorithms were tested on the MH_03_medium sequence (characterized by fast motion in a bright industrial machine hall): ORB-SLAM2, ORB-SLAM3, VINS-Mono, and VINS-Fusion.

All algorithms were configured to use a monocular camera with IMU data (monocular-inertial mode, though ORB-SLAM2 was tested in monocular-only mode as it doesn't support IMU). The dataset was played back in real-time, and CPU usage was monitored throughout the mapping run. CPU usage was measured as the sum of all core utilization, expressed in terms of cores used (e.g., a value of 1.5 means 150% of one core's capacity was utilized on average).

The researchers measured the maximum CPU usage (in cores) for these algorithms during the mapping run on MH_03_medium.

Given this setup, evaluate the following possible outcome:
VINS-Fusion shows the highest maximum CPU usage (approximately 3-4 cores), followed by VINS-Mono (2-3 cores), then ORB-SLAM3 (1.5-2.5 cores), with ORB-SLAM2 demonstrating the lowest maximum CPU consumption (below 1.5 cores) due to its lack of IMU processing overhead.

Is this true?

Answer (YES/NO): NO